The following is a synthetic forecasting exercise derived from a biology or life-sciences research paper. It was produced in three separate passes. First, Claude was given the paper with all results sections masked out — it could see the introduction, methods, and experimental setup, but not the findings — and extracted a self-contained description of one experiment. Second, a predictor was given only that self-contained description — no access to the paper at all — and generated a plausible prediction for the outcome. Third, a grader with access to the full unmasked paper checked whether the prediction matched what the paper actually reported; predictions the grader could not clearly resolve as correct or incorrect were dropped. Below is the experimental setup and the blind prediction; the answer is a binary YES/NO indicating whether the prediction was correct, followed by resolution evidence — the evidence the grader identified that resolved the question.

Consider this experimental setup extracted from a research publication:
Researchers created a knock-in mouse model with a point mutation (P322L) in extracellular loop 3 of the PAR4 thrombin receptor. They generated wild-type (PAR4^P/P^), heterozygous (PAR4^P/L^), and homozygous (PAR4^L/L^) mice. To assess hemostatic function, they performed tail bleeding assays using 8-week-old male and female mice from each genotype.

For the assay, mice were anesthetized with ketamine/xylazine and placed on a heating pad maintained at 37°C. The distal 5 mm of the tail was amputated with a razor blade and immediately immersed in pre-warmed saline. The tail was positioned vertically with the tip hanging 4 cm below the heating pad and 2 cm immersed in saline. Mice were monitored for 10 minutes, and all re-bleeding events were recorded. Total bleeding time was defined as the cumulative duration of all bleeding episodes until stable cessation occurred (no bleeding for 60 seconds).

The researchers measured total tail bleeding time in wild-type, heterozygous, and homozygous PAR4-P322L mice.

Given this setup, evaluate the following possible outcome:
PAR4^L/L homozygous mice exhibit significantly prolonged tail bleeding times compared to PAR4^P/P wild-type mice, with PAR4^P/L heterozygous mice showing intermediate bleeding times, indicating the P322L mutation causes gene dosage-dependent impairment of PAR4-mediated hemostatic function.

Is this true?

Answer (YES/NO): NO